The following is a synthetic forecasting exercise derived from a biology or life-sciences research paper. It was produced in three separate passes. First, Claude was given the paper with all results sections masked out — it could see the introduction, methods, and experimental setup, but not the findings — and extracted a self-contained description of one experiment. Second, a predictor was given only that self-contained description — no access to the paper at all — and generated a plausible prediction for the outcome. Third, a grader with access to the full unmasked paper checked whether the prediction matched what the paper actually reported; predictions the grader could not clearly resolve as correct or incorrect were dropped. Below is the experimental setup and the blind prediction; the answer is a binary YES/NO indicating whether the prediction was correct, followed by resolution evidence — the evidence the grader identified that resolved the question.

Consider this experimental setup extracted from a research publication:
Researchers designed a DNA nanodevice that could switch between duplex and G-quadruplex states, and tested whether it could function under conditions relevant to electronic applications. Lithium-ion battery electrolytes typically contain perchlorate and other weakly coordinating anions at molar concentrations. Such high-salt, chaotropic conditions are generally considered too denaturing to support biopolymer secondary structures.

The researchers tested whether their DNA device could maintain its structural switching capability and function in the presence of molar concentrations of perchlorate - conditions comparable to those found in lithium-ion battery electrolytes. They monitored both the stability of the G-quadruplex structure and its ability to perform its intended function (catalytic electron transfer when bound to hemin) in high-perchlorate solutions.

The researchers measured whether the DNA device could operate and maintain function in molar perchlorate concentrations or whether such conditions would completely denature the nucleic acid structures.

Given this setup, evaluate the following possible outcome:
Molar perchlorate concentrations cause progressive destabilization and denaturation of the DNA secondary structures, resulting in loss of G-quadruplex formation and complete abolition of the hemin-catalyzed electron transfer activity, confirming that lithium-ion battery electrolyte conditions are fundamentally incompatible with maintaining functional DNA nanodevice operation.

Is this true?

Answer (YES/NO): NO